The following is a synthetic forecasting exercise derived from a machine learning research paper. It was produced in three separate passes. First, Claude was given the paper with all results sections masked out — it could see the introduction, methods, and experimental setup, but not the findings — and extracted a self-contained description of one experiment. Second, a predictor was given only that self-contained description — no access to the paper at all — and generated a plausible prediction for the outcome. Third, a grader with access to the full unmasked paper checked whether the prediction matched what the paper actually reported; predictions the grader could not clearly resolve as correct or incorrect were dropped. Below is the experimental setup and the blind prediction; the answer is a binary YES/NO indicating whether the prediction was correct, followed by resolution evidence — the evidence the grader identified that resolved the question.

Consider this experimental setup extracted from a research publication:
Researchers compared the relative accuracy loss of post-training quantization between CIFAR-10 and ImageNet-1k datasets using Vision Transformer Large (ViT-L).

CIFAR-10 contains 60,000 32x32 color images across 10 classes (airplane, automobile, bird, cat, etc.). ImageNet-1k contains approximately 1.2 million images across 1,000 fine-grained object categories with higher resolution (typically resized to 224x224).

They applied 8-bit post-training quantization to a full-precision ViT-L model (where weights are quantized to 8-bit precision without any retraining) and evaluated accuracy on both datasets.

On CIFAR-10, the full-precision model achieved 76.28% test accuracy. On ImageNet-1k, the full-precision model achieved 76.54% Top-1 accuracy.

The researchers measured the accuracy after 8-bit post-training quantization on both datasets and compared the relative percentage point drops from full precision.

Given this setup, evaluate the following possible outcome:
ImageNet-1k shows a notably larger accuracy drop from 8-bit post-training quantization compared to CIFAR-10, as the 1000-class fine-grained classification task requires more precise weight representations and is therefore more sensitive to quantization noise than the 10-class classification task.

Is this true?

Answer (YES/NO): NO